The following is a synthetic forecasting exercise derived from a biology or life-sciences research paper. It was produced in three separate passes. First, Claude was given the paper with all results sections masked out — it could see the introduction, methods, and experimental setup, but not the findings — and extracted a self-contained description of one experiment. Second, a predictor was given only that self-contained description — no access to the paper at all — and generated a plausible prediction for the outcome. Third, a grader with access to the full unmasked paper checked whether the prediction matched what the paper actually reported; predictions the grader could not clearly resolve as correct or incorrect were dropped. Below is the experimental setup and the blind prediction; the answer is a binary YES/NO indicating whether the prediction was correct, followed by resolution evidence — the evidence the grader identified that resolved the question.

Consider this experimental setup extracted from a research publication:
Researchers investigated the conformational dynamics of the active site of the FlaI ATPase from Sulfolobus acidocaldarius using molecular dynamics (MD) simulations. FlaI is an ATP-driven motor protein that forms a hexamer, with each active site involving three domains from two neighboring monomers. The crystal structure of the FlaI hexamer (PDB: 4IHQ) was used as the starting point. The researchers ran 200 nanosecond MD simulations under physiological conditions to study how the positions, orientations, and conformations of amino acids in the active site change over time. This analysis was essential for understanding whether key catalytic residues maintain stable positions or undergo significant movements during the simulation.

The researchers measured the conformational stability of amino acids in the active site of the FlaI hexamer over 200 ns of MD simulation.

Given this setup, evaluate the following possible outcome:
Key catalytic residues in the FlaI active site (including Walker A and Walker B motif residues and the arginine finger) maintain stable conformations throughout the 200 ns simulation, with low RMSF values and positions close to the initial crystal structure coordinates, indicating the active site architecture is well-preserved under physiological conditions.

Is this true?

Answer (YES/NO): NO